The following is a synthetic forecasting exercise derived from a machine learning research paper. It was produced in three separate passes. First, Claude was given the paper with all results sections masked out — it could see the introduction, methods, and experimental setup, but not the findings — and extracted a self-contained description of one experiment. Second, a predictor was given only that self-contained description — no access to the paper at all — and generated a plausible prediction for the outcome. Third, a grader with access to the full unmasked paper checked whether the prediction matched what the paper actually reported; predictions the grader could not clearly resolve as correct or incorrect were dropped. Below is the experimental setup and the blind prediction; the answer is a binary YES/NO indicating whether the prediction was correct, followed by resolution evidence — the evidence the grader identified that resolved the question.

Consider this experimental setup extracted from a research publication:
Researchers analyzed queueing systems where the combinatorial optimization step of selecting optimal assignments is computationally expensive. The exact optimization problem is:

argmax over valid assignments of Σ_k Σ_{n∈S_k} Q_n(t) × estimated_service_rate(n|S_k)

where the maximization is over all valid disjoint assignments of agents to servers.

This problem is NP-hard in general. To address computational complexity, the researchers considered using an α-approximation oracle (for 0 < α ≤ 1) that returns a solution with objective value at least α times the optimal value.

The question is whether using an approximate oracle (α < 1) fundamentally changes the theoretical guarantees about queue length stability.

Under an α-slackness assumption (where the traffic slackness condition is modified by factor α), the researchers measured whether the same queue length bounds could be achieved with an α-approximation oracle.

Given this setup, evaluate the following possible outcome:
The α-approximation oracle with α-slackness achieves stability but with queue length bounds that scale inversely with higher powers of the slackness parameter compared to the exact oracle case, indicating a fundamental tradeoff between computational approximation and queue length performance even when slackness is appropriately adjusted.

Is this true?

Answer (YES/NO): NO